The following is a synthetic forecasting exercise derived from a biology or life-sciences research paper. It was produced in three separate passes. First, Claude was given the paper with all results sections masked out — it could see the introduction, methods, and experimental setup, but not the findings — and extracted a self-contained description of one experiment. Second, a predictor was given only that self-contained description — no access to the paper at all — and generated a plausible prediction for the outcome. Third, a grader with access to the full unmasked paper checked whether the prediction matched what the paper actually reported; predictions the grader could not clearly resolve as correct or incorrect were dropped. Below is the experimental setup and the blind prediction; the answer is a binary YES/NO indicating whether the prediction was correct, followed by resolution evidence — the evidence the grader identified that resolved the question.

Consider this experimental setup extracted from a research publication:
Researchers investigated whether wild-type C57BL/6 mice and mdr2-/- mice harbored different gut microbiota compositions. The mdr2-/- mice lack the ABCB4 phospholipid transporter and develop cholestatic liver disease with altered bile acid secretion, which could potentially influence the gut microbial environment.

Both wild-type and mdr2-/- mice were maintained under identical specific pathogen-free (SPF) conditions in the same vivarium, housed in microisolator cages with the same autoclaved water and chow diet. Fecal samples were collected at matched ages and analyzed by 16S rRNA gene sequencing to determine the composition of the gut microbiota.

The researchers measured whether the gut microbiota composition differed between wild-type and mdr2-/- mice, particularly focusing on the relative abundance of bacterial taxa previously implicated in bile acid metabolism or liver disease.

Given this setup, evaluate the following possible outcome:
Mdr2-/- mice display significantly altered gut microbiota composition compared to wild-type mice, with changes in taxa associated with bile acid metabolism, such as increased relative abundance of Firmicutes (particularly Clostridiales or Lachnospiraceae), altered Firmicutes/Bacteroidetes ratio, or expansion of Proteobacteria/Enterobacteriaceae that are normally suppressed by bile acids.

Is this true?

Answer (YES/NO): NO